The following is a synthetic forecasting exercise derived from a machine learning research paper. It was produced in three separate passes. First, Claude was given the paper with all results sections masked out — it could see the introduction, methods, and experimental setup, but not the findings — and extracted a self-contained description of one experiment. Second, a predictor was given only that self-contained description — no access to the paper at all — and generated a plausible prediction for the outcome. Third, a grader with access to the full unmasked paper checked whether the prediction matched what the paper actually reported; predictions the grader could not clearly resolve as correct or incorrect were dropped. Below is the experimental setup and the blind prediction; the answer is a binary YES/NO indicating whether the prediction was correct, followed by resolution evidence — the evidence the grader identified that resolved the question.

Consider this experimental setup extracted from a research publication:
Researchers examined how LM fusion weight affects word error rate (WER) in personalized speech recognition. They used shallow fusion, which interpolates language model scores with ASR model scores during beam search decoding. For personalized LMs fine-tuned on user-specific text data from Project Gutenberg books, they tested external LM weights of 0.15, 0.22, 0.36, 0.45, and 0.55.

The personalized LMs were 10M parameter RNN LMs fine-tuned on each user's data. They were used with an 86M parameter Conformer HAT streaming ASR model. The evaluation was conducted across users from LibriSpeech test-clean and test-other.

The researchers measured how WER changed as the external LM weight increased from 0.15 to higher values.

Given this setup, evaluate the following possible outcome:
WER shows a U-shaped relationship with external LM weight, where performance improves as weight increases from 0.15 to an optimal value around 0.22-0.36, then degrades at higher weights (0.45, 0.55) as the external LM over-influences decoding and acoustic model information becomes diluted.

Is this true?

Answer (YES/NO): NO